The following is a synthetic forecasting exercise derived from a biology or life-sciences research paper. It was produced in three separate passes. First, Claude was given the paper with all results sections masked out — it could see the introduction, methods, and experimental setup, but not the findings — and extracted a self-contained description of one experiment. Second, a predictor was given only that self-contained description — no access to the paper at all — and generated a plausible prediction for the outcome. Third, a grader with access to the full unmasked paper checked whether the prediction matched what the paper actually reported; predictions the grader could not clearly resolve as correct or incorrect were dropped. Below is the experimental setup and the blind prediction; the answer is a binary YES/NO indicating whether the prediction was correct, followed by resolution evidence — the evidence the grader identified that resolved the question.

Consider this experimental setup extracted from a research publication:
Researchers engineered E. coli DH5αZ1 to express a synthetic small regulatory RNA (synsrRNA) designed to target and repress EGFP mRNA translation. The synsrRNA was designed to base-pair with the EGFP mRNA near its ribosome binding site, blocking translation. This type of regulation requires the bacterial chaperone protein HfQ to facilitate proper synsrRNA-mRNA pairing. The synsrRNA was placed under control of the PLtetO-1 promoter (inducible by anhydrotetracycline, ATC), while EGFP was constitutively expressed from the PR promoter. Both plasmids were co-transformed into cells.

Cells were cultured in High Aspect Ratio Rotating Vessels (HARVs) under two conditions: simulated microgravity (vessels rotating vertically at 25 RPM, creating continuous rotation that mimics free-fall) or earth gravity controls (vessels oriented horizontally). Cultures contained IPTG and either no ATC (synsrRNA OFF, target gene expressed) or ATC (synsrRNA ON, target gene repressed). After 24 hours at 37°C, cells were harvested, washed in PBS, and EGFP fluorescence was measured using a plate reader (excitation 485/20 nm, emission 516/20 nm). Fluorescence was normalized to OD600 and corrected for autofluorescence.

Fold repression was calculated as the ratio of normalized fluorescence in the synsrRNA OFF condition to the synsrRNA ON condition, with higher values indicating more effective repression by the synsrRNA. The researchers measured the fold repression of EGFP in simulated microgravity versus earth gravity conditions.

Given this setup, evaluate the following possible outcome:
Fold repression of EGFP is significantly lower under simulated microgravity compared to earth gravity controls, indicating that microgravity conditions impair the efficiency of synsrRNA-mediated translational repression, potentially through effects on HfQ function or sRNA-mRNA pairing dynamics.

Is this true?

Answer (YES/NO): YES